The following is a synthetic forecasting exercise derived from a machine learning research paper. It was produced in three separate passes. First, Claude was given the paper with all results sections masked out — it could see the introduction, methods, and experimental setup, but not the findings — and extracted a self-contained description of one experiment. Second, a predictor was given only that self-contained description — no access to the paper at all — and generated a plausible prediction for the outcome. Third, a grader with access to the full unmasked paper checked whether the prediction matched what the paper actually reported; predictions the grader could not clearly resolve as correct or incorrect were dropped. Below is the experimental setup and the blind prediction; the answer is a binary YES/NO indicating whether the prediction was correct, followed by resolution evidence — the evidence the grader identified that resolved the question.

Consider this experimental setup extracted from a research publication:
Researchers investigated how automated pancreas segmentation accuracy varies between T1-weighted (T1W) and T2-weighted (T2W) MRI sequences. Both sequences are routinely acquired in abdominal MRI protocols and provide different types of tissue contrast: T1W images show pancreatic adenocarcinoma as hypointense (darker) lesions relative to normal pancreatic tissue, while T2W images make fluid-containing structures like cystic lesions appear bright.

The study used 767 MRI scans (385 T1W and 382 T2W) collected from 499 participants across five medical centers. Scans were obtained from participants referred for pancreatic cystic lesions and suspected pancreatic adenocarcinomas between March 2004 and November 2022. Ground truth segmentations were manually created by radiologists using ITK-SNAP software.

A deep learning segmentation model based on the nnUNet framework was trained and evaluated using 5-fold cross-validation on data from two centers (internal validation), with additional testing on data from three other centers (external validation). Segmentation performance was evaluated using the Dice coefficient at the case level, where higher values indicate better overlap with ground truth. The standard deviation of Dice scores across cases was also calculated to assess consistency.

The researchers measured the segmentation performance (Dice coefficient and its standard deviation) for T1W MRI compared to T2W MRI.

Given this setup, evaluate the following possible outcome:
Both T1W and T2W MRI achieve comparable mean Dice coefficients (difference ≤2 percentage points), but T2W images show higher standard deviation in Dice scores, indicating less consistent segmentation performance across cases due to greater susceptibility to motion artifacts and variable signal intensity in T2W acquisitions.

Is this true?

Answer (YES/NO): NO